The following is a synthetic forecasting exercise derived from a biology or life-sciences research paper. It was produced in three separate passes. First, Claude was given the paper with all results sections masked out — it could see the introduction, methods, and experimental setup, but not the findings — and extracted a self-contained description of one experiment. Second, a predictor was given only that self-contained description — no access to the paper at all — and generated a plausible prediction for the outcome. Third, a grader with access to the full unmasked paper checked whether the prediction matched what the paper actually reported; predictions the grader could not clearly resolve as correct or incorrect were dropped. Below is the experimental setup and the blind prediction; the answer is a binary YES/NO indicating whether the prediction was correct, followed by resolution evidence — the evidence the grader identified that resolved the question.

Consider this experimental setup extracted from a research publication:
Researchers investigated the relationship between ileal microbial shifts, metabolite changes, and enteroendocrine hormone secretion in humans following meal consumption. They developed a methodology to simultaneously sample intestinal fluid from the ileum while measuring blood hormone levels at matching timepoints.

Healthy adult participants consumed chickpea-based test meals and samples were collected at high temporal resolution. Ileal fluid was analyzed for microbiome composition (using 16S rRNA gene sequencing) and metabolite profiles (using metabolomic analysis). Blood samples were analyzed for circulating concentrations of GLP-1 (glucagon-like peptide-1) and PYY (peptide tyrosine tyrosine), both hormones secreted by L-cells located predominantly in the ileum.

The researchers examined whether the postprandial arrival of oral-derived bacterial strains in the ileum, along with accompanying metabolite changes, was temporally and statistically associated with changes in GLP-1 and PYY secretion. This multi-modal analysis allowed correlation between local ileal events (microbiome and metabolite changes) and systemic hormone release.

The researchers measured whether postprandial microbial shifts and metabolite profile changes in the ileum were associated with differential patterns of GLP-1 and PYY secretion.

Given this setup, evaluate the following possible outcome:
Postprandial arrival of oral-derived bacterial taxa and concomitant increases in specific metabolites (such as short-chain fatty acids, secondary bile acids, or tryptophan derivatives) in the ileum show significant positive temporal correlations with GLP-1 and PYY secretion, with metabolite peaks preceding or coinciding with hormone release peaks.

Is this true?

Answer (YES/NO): NO